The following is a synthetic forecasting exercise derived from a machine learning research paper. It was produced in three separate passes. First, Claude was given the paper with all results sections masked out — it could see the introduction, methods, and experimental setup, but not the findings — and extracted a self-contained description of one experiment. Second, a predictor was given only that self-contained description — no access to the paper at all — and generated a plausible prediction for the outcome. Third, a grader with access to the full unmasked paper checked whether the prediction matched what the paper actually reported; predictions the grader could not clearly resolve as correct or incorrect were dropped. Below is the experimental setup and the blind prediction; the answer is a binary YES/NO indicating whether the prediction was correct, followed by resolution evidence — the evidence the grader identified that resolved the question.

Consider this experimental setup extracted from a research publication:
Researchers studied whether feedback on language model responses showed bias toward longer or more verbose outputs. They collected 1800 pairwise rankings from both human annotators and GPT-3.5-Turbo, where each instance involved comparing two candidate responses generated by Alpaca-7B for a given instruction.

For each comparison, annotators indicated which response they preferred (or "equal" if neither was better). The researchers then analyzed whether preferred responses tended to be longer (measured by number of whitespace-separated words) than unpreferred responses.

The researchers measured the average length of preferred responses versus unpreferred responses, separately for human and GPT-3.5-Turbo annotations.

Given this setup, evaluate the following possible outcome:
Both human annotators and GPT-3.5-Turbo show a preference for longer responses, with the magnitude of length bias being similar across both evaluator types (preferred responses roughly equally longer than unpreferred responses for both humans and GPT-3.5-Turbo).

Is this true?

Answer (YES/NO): NO